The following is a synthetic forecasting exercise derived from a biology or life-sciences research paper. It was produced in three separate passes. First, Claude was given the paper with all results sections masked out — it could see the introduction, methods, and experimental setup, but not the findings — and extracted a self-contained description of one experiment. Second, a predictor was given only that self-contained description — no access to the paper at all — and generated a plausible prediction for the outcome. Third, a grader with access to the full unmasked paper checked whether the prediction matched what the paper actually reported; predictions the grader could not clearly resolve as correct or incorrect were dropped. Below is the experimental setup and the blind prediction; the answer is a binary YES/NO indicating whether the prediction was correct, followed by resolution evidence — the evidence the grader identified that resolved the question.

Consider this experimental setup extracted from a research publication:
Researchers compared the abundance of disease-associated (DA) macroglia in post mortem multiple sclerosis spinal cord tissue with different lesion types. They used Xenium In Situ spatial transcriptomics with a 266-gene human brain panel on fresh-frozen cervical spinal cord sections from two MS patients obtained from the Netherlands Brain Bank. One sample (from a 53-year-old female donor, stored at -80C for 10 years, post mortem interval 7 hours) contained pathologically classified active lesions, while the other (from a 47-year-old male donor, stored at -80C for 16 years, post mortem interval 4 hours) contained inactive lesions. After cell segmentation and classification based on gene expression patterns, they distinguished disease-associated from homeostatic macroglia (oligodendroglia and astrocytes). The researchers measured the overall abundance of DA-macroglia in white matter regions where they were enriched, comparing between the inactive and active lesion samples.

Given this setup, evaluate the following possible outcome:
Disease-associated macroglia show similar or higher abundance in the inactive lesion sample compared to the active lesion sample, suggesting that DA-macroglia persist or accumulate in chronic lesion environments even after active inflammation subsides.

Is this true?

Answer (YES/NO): YES